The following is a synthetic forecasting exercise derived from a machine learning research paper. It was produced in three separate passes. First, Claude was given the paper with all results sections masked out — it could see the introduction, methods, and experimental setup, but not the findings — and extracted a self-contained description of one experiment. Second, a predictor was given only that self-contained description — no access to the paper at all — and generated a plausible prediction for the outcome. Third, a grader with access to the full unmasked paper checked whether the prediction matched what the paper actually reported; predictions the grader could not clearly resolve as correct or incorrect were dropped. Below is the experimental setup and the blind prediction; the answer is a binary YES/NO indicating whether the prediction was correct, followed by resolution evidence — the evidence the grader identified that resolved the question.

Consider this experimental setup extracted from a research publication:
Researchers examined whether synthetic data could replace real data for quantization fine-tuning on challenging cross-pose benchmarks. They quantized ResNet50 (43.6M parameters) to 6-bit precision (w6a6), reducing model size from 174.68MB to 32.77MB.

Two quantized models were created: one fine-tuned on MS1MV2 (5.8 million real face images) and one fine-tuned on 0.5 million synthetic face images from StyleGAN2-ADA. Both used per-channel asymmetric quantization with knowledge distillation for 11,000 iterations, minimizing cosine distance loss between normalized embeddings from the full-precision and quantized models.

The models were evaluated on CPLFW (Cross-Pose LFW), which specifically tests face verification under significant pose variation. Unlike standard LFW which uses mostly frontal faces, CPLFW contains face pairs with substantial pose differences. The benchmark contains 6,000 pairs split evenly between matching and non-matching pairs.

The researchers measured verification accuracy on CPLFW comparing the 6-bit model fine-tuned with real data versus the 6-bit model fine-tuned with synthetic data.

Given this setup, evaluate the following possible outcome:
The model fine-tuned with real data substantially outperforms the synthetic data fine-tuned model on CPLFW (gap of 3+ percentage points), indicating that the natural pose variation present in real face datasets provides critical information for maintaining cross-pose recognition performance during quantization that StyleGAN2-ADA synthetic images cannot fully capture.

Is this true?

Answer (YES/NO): NO